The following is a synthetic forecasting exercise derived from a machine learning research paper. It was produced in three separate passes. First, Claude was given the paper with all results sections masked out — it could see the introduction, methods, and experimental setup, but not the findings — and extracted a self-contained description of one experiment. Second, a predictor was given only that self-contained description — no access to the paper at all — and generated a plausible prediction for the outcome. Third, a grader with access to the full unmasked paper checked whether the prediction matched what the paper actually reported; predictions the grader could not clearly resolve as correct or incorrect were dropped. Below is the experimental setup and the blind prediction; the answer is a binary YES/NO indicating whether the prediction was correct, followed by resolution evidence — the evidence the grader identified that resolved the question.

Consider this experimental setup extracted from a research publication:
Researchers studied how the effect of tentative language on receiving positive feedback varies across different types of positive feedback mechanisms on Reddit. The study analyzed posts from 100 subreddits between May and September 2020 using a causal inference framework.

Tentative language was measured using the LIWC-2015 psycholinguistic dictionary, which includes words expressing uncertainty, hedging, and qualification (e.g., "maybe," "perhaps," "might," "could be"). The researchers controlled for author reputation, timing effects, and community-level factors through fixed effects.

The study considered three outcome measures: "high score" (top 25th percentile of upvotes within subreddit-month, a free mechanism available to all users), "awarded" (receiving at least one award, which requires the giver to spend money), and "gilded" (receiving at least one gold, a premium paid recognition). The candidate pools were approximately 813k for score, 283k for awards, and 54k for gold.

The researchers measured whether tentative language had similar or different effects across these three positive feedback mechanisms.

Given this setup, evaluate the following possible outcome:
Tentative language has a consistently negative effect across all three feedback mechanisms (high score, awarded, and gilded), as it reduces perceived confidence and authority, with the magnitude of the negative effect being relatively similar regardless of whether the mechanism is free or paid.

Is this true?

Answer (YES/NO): NO